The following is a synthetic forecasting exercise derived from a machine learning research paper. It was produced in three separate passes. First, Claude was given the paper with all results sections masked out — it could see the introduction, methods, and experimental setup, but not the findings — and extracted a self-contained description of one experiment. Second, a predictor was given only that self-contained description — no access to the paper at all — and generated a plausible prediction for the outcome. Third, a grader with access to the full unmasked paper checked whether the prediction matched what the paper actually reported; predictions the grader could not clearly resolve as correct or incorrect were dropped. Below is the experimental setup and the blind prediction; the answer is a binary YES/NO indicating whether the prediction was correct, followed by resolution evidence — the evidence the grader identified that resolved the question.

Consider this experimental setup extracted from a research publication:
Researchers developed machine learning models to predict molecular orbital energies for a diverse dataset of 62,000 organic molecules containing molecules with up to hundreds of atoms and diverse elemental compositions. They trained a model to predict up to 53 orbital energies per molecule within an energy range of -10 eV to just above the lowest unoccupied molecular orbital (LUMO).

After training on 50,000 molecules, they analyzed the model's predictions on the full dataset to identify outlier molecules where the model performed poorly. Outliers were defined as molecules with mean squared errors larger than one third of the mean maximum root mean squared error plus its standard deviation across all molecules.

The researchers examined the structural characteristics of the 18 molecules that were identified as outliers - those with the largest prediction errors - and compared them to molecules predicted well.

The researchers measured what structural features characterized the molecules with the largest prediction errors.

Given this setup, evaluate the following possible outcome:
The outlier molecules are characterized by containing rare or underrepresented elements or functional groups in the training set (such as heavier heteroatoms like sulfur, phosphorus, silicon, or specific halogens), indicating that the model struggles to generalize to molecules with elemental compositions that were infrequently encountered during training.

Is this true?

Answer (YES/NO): NO